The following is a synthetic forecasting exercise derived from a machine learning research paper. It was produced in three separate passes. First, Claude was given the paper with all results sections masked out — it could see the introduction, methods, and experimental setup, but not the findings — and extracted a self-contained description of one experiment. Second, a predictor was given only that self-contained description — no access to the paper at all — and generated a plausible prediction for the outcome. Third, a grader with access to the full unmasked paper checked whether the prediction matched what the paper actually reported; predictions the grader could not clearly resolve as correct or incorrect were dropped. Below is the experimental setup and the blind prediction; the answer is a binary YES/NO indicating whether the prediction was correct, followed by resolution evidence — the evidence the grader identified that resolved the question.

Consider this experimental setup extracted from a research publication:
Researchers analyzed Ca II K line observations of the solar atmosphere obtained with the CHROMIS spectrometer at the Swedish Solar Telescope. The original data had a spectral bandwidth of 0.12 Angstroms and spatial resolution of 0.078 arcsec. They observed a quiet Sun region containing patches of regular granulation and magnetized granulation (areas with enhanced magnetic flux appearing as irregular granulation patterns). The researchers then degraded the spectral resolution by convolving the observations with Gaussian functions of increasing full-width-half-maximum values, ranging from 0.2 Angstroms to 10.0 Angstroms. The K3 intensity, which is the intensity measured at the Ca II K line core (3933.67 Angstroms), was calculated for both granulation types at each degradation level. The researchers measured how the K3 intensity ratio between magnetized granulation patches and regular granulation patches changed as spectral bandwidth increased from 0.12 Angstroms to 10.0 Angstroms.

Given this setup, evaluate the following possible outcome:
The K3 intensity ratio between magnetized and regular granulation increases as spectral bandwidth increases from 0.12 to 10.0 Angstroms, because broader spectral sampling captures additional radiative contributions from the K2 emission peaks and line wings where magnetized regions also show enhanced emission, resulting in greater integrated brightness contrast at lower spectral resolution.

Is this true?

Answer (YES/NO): NO